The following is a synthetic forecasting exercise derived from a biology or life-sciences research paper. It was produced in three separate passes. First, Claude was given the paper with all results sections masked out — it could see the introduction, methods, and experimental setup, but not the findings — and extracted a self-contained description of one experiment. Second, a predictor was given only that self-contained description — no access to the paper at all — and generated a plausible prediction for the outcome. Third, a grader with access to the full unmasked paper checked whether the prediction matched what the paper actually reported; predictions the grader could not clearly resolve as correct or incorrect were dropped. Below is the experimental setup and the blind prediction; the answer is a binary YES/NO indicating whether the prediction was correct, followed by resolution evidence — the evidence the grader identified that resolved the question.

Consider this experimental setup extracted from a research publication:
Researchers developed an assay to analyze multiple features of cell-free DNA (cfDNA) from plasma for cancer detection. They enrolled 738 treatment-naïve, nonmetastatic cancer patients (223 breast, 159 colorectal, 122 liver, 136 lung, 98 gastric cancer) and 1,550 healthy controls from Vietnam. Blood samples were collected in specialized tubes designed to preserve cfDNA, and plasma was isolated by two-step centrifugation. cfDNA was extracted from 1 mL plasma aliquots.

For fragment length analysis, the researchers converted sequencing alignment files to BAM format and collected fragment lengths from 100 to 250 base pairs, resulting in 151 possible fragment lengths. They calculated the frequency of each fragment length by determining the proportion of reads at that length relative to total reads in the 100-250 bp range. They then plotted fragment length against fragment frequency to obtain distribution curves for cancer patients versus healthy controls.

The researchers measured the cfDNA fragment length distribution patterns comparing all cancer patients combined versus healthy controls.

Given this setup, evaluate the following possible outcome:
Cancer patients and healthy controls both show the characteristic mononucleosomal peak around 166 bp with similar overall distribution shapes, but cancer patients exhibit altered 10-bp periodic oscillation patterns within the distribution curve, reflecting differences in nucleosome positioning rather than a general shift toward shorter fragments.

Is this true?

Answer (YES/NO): NO